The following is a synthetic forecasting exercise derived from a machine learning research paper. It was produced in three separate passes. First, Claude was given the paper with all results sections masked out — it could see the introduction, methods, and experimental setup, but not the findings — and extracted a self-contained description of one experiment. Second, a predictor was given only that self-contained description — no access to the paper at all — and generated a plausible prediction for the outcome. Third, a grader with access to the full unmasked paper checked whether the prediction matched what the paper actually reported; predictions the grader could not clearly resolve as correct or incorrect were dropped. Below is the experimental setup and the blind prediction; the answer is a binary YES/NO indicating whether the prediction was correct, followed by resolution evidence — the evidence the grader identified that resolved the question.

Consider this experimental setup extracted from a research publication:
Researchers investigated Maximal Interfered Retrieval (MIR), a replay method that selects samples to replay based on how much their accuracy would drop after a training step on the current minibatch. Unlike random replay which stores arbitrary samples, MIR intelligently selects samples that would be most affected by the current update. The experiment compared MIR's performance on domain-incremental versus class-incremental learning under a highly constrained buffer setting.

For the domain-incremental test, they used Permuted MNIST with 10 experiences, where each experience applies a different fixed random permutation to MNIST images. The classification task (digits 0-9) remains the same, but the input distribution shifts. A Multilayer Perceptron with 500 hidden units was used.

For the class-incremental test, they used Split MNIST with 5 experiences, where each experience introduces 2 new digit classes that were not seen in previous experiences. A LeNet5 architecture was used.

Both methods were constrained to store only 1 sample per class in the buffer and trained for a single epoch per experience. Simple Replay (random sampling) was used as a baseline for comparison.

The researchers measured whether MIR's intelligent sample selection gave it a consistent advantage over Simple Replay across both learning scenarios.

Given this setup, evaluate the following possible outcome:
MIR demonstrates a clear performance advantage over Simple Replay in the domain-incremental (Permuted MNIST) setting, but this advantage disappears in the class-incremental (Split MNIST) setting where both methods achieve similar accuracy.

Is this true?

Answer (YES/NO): NO